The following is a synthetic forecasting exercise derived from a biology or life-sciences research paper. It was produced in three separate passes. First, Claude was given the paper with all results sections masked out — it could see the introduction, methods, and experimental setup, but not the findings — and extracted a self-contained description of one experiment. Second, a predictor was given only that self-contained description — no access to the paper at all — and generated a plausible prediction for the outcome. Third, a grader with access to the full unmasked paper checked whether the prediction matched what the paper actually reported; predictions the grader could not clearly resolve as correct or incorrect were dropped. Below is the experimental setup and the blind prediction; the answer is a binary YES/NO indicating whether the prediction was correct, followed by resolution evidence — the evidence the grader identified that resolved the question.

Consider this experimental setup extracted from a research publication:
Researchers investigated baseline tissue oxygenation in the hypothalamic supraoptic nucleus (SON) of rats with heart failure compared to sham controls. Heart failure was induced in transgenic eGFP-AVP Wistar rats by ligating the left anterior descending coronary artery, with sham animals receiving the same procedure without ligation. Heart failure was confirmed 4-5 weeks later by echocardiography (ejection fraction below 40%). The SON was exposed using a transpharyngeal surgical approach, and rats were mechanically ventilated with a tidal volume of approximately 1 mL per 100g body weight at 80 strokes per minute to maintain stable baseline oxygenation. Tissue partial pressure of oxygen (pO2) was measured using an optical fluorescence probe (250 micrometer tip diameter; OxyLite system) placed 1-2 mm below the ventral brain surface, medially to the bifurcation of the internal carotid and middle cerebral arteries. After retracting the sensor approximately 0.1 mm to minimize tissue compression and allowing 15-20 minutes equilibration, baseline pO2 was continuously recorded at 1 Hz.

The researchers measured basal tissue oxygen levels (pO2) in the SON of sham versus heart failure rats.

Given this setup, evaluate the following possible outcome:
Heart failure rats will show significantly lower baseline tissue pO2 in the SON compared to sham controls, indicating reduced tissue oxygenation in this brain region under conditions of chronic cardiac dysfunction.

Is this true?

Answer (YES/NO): YES